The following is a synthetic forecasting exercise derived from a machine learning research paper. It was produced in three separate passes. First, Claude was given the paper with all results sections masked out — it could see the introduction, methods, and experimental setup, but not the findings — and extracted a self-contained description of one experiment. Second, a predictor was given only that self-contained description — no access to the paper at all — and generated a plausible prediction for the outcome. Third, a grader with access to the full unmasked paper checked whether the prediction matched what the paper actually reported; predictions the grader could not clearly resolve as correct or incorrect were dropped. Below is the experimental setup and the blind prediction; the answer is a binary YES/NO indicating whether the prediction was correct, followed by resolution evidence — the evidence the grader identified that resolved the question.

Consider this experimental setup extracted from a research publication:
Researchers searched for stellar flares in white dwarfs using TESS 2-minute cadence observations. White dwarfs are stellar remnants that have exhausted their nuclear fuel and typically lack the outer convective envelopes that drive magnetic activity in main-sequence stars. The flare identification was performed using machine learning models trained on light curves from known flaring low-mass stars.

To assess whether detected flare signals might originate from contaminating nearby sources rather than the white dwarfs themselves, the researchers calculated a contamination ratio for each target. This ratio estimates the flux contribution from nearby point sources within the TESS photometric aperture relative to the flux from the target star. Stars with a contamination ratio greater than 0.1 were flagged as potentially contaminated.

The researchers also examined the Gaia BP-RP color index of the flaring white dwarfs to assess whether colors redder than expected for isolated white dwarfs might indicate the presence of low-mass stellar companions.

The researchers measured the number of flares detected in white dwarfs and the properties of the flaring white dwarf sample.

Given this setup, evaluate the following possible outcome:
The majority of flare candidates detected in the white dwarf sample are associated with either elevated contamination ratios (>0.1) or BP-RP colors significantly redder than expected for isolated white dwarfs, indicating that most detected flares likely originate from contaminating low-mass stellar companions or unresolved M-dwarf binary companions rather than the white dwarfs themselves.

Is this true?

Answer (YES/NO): YES